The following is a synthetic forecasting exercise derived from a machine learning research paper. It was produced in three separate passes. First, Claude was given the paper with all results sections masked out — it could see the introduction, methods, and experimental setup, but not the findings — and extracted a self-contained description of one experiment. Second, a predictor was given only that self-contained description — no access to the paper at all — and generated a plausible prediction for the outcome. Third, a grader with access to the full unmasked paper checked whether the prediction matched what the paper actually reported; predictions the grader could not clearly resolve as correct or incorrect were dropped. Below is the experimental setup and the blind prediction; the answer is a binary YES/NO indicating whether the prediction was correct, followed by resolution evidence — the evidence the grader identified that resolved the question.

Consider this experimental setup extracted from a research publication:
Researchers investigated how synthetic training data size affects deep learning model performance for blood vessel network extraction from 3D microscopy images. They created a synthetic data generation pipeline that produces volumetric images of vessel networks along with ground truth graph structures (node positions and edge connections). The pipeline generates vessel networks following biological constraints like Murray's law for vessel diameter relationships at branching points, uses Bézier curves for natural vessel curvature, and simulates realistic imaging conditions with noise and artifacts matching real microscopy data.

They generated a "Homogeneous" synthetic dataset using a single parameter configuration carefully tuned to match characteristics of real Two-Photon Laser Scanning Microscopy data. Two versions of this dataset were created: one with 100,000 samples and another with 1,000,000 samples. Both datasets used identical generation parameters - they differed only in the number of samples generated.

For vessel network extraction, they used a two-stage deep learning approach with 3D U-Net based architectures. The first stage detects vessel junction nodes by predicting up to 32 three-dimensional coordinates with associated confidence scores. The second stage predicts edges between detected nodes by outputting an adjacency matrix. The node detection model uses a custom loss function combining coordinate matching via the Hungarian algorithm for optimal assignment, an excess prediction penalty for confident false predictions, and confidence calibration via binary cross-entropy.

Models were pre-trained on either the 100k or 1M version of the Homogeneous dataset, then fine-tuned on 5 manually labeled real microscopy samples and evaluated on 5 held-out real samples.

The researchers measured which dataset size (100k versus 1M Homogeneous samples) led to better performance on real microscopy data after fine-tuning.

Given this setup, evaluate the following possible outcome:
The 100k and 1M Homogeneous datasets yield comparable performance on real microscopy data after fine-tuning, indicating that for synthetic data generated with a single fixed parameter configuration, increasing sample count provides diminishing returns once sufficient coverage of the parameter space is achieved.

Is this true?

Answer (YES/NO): NO